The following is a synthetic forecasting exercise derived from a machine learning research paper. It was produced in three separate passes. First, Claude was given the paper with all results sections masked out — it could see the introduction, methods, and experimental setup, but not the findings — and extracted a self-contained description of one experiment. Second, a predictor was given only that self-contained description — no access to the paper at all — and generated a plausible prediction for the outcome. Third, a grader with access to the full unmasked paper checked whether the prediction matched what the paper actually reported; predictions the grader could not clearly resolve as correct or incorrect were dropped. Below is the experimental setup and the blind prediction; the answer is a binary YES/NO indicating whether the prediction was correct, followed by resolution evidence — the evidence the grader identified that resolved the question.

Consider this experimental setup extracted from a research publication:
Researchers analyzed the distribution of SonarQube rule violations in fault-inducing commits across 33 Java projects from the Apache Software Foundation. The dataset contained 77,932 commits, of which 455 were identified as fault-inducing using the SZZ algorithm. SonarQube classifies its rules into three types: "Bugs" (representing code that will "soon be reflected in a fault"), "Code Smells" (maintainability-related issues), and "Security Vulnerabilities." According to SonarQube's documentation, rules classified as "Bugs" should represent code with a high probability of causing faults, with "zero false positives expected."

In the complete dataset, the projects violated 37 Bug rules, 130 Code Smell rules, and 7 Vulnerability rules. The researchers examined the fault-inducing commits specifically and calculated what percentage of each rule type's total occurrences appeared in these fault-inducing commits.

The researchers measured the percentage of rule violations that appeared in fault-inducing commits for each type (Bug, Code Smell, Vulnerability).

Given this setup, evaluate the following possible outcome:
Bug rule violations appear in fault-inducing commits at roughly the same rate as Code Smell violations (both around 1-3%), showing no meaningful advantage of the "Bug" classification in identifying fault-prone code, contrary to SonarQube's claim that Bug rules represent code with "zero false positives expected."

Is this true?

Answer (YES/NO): NO